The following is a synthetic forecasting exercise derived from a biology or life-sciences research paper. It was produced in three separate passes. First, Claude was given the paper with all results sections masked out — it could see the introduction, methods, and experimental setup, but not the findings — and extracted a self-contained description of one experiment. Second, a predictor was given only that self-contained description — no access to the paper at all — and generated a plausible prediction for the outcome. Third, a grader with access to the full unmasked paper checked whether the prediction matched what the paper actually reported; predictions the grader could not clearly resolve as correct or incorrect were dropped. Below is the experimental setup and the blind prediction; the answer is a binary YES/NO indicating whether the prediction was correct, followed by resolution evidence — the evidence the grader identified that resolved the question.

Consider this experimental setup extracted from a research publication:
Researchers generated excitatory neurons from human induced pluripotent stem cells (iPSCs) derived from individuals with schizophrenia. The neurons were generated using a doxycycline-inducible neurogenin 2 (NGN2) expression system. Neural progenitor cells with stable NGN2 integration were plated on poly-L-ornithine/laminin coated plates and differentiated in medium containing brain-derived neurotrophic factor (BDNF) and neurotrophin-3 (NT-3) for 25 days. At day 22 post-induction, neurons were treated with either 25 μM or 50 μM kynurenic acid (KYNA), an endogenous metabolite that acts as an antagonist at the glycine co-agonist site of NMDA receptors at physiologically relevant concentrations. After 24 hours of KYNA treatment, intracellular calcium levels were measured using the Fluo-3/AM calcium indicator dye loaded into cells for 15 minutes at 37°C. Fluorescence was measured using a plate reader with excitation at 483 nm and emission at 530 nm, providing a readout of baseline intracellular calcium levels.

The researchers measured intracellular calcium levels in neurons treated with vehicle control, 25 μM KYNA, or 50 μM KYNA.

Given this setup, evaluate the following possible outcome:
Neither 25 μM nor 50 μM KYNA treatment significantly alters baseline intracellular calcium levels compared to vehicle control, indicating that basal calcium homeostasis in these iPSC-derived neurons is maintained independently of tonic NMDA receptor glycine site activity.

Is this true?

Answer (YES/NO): NO